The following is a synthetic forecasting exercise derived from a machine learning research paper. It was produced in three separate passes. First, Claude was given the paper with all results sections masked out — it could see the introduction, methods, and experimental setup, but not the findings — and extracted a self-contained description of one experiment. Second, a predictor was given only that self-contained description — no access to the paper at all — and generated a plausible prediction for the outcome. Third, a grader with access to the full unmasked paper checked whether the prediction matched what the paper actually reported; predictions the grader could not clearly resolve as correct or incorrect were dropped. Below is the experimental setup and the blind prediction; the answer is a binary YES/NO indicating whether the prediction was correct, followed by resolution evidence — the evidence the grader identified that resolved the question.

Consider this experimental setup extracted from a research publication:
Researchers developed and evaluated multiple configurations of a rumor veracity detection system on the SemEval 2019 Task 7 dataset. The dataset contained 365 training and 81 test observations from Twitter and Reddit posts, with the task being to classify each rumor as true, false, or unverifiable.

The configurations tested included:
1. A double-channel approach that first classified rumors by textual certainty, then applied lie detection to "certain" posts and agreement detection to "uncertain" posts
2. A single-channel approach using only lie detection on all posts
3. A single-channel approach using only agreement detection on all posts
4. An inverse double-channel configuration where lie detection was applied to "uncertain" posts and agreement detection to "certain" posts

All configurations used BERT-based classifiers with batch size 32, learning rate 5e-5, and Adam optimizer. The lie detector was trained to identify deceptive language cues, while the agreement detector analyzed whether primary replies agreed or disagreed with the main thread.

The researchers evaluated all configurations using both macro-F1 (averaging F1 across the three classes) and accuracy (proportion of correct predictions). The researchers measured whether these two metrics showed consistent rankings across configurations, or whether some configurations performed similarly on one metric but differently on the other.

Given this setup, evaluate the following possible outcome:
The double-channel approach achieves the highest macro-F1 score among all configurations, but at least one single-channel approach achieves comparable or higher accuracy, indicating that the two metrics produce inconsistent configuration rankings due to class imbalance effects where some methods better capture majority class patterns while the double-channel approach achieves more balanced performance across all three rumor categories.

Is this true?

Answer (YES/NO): NO